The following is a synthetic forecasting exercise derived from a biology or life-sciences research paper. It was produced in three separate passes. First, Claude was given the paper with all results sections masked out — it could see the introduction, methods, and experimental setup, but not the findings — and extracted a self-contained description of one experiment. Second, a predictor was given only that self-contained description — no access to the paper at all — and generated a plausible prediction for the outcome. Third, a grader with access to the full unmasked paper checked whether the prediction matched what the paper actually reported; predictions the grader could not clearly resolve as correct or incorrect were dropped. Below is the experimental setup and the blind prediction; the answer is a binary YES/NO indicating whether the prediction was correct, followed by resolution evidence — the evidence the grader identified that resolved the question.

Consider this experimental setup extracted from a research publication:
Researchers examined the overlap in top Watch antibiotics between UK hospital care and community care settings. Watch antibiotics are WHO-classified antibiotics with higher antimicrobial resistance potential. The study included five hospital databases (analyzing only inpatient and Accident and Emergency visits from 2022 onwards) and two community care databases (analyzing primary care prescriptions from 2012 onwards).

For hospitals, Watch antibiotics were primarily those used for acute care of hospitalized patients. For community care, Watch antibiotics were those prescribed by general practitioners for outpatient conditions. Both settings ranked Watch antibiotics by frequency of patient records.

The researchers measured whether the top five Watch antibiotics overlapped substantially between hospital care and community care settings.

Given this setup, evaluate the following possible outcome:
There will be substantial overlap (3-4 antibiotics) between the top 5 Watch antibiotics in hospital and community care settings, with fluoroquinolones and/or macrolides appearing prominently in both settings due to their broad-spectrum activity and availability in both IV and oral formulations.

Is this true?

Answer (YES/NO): NO